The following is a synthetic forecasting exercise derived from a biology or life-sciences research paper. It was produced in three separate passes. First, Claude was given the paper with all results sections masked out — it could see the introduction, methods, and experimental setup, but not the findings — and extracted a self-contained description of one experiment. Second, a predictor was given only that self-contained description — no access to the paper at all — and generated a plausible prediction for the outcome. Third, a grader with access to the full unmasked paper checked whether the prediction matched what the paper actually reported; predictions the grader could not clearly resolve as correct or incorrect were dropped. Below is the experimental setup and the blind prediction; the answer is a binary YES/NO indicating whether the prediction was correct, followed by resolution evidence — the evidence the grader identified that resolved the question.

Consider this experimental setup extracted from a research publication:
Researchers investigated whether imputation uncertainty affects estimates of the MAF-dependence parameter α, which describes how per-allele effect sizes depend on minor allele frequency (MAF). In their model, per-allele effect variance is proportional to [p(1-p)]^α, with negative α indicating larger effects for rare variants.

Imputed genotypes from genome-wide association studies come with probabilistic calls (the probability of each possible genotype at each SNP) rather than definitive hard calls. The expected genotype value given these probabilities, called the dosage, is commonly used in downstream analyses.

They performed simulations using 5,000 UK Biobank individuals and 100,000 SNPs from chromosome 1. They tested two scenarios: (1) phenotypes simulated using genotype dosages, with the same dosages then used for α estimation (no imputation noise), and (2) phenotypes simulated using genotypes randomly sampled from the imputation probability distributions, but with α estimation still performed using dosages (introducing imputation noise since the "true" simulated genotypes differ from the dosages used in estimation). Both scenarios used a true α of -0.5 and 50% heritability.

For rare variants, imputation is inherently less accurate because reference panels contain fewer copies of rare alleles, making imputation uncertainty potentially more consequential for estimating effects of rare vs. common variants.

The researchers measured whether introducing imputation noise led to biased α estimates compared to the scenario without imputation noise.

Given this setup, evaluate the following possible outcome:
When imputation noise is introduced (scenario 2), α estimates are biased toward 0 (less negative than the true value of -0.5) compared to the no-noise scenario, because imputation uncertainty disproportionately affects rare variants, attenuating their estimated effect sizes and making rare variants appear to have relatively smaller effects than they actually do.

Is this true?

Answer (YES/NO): NO